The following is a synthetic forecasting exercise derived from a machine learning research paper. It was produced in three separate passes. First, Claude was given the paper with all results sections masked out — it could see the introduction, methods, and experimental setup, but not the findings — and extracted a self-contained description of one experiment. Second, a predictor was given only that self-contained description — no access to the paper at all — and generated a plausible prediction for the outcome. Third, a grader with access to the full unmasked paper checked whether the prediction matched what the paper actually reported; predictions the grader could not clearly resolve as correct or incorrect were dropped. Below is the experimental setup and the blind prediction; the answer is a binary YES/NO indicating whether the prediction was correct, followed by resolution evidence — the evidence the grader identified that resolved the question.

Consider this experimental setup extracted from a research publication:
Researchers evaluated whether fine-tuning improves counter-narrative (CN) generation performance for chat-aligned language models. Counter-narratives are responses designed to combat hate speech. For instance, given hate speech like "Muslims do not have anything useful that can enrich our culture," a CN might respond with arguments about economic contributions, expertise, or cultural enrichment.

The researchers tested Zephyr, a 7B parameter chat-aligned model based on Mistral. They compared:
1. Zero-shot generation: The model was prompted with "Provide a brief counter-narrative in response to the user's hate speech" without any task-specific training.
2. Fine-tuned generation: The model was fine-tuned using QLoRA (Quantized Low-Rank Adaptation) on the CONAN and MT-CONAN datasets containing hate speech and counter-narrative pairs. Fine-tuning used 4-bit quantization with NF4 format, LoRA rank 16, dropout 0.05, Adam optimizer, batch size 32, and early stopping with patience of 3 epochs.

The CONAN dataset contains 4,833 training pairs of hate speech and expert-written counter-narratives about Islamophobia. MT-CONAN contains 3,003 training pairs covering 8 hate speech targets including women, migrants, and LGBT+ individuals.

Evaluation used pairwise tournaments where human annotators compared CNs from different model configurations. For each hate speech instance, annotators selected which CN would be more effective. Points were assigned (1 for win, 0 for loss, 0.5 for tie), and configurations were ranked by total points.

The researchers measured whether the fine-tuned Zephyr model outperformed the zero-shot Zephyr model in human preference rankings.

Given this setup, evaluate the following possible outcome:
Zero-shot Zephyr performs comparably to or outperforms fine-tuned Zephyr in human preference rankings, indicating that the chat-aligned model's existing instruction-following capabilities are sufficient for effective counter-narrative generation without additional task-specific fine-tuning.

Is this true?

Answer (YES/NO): YES